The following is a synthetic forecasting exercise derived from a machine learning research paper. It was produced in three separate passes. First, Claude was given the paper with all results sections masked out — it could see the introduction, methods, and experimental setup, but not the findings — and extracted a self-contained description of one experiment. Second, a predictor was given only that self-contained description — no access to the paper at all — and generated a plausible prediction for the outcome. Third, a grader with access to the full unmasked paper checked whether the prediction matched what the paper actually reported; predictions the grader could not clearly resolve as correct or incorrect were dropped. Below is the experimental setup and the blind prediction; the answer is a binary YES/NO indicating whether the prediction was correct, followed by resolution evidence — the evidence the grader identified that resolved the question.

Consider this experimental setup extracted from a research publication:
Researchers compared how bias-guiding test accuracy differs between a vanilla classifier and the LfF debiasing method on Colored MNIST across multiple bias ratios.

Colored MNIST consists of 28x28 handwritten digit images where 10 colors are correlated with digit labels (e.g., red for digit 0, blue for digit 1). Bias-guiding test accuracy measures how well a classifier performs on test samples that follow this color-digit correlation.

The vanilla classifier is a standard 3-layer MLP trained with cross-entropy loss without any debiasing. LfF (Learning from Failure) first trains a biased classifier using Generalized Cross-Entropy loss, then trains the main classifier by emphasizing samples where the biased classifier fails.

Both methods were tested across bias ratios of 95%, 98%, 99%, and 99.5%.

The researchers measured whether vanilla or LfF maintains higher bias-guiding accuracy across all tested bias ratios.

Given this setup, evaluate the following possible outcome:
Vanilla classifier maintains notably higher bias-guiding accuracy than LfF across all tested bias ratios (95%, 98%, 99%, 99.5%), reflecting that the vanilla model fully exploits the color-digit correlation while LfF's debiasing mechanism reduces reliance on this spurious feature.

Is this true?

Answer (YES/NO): YES